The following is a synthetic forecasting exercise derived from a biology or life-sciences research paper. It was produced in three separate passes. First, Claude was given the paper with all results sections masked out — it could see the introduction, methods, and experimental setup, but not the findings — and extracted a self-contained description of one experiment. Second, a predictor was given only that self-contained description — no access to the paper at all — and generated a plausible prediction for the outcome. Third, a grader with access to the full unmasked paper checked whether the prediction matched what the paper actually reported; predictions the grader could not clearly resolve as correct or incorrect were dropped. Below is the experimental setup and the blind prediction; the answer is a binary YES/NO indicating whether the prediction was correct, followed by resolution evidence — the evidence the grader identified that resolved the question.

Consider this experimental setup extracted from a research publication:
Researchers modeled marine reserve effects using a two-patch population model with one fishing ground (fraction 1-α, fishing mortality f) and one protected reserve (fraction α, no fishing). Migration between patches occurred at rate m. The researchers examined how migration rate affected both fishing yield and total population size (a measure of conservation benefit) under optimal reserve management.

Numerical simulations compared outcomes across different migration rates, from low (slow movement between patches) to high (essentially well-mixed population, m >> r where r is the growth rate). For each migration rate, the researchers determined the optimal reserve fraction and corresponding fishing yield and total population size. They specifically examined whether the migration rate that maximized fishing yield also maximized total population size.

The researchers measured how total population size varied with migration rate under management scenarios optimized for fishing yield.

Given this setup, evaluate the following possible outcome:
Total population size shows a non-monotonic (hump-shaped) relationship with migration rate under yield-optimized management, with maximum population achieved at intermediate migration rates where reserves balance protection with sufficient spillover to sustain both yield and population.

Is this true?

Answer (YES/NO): YES